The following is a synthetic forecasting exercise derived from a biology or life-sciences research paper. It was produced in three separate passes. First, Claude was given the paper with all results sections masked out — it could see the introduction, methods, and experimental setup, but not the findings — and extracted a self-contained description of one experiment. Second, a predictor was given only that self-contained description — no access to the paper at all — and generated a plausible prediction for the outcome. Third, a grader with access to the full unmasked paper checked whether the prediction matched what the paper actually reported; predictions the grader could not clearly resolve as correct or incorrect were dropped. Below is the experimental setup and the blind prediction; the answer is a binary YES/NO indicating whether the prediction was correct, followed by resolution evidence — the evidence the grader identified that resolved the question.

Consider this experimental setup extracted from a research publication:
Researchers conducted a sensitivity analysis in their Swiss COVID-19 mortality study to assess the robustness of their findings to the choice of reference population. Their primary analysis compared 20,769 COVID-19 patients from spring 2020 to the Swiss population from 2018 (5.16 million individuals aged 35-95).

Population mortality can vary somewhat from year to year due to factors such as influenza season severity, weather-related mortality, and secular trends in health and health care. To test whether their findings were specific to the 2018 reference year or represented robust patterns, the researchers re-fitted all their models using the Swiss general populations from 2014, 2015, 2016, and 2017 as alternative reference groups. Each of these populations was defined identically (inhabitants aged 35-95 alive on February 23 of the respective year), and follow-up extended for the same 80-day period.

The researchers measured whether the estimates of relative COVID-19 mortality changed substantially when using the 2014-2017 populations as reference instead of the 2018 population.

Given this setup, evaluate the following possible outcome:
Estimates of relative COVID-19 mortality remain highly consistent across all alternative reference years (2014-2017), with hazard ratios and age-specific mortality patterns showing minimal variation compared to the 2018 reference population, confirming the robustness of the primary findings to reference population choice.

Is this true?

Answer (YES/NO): YES